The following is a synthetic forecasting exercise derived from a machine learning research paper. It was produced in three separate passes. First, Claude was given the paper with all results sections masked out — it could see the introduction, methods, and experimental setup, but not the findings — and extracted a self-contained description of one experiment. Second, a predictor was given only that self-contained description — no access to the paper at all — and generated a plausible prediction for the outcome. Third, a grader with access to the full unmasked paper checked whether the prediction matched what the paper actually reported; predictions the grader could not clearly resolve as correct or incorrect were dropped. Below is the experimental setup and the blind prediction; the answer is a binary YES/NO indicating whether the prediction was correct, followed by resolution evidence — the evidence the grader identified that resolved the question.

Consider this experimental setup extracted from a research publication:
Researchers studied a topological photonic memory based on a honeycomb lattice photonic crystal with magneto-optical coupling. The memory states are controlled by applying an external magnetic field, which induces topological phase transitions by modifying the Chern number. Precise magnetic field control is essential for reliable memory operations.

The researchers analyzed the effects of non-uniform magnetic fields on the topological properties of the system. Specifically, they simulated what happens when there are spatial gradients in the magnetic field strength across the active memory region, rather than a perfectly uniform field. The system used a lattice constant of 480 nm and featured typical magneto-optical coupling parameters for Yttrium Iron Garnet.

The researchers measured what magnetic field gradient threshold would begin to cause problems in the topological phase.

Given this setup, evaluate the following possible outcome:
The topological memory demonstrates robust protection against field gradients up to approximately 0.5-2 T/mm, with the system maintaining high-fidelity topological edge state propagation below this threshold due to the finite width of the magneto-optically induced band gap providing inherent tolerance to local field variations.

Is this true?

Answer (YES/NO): YES